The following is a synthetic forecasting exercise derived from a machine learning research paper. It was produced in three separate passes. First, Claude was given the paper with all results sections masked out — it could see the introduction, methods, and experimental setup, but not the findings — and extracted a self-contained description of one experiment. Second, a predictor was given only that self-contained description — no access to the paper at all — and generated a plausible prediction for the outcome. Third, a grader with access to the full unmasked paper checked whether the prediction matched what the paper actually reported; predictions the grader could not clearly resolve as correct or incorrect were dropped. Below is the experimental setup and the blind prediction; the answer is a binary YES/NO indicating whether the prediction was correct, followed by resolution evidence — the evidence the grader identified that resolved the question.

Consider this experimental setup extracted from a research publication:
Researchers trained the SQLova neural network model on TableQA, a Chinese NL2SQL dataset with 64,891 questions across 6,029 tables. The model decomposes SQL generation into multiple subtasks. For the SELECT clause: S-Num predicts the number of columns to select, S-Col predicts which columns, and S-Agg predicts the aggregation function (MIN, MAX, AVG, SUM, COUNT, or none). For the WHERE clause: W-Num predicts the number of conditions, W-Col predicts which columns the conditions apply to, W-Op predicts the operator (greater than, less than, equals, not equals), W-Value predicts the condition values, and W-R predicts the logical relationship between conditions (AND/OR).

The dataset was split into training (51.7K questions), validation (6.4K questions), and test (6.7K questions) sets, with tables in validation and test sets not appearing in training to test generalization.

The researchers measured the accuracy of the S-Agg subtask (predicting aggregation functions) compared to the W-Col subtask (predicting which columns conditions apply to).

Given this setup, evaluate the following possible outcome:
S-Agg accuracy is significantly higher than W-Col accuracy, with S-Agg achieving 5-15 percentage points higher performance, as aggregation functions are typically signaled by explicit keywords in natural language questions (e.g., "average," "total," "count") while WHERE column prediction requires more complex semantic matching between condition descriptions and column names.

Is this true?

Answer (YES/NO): NO